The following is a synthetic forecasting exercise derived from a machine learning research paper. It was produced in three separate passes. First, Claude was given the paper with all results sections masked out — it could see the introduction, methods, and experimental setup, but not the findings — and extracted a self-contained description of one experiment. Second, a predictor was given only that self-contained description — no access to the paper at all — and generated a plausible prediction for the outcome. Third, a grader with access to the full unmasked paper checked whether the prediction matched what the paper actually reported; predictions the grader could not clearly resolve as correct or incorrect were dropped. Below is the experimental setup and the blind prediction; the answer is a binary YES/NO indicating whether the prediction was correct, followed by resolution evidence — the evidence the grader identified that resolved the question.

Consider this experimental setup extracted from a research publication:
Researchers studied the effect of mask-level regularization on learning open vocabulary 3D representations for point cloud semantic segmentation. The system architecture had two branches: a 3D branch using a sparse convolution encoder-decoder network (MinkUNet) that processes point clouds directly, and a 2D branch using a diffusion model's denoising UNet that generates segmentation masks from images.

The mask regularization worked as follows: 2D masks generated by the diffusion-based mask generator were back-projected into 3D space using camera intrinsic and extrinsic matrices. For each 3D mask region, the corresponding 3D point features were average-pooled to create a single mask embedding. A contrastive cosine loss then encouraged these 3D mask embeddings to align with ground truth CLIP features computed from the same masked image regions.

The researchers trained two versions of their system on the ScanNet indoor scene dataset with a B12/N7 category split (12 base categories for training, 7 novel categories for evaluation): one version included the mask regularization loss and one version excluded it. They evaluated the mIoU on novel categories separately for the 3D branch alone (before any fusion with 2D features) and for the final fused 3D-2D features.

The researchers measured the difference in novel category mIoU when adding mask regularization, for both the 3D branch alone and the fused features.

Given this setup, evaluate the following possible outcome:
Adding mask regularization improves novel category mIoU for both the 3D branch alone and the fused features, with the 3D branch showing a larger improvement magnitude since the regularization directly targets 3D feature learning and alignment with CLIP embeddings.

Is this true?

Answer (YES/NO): YES